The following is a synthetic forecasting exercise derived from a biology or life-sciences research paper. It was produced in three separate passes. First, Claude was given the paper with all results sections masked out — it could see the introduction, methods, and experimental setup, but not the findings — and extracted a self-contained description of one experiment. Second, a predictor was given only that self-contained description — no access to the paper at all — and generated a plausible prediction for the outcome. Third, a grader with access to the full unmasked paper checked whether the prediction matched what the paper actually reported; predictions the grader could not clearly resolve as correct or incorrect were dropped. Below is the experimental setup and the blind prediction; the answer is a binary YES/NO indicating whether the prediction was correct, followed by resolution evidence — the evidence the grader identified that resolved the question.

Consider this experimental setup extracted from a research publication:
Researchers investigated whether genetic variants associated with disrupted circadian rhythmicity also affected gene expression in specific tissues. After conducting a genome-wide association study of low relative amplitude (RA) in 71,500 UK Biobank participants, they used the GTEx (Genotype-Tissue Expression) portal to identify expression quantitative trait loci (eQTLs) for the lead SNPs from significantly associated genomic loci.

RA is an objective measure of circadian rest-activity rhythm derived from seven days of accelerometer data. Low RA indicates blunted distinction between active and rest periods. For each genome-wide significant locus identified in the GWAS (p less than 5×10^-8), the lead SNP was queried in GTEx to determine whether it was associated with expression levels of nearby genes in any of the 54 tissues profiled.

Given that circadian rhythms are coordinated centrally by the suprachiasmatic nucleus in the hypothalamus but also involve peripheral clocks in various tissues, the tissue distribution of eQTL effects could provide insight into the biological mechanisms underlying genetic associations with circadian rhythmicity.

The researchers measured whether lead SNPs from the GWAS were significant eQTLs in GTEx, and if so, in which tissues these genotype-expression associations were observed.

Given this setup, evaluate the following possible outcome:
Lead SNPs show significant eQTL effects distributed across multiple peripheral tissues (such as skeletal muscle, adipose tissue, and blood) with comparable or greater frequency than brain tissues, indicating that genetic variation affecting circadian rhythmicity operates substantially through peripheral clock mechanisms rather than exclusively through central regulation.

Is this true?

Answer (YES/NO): NO